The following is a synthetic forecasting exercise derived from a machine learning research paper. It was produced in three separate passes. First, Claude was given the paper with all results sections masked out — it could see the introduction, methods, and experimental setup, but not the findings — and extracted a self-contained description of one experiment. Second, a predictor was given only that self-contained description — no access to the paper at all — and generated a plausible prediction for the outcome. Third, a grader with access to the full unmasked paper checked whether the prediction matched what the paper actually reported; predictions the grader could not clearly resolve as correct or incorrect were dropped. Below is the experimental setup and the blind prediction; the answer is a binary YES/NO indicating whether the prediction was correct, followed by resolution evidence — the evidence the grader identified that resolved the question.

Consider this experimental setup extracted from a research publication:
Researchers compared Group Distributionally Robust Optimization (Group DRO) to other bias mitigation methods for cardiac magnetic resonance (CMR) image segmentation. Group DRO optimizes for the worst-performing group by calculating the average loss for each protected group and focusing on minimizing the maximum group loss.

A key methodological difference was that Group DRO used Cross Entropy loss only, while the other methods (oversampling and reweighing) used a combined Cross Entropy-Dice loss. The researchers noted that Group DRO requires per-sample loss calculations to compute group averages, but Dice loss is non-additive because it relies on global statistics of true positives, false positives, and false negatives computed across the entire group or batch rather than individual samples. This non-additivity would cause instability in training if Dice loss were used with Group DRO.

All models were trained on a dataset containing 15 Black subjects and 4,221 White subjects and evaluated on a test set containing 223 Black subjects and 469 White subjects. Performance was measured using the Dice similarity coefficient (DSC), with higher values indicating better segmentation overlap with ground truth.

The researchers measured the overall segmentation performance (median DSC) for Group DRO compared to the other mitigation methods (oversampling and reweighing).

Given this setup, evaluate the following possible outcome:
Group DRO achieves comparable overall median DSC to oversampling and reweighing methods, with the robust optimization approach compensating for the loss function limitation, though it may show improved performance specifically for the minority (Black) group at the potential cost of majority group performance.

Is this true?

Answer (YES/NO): NO